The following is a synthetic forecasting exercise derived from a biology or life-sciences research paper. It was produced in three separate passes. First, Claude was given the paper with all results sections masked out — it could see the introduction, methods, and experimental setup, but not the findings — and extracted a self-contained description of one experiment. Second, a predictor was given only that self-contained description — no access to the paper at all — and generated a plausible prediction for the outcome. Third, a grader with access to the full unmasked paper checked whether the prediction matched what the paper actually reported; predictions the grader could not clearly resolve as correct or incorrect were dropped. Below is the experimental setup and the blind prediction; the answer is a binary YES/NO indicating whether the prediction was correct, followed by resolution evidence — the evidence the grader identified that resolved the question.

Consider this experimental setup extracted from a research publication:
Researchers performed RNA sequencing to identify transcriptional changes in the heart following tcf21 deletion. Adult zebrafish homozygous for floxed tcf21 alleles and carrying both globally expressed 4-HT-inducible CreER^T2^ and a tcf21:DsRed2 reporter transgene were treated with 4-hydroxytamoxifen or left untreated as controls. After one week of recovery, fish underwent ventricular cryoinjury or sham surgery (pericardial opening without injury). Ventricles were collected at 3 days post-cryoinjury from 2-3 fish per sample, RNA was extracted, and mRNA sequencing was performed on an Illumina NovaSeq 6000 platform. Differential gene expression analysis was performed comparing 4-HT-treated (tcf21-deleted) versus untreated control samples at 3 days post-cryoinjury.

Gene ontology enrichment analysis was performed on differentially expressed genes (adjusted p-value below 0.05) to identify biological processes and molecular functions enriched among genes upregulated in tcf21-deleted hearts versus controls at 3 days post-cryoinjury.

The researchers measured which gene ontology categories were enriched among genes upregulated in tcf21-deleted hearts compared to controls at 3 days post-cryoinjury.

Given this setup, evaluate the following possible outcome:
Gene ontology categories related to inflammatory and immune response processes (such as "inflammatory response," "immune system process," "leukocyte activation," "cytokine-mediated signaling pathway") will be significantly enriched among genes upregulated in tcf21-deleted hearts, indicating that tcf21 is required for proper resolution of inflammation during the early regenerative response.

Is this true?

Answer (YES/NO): NO